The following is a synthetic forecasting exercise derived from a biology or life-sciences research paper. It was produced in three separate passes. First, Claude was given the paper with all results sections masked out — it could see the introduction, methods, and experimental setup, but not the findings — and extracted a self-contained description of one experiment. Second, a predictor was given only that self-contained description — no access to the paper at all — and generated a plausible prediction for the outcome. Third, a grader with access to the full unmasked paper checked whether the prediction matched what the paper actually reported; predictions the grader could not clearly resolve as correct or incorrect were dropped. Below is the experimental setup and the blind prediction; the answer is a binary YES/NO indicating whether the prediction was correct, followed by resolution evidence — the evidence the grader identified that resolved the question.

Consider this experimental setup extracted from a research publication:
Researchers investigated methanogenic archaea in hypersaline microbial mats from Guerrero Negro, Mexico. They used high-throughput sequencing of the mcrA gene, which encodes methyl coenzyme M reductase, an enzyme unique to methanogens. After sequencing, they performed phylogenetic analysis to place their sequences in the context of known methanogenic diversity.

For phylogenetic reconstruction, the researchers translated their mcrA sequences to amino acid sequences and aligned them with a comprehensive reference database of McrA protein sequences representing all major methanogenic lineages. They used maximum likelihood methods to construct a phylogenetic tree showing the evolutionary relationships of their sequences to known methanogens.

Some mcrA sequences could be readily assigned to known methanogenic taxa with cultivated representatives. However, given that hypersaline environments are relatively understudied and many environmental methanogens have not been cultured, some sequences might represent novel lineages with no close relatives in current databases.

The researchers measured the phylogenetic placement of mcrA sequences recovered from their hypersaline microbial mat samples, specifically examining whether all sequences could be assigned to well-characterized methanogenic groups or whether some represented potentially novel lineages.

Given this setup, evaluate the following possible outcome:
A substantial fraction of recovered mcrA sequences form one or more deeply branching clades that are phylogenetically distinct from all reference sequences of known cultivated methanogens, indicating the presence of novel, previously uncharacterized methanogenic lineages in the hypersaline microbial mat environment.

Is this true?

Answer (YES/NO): NO